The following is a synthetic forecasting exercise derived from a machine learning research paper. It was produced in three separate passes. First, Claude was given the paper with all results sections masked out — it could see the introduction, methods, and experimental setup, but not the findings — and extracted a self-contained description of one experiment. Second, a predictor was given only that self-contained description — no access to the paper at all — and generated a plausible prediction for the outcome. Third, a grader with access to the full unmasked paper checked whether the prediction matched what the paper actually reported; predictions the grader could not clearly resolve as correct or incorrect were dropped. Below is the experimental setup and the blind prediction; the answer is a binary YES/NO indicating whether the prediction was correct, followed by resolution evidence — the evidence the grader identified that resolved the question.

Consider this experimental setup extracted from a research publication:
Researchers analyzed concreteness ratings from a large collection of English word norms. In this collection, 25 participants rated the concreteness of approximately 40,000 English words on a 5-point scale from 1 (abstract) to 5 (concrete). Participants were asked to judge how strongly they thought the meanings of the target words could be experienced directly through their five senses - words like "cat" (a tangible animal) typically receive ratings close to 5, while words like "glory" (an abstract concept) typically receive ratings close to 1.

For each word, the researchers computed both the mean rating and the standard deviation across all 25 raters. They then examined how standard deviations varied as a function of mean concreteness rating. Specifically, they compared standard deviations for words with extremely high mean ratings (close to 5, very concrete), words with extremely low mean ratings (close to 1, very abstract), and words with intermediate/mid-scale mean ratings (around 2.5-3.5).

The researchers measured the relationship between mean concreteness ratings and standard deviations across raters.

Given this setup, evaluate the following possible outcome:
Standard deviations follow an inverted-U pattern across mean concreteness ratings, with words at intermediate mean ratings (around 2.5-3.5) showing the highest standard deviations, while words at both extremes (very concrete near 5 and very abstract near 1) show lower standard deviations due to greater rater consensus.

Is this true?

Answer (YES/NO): YES